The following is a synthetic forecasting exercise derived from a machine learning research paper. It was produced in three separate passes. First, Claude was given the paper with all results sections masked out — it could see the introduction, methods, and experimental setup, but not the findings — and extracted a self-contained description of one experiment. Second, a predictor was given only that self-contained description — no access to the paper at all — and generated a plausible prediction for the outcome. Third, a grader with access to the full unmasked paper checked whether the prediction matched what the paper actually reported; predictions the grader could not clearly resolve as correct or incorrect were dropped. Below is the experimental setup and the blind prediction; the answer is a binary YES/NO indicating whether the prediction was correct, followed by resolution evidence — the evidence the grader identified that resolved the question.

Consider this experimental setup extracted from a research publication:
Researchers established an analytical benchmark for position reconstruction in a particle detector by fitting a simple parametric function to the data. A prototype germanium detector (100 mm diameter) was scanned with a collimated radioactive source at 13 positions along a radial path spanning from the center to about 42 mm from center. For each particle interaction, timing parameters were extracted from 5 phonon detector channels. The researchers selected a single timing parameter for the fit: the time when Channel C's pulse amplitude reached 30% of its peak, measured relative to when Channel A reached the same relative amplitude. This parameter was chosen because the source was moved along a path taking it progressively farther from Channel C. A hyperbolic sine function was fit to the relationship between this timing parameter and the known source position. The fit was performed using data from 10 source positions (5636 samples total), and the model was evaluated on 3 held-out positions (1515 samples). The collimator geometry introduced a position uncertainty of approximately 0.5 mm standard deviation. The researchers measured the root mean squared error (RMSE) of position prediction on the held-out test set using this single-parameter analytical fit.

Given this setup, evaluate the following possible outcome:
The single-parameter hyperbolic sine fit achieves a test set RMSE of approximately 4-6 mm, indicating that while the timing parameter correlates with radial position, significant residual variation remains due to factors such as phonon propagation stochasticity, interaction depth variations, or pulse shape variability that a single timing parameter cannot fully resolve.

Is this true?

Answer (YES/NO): NO